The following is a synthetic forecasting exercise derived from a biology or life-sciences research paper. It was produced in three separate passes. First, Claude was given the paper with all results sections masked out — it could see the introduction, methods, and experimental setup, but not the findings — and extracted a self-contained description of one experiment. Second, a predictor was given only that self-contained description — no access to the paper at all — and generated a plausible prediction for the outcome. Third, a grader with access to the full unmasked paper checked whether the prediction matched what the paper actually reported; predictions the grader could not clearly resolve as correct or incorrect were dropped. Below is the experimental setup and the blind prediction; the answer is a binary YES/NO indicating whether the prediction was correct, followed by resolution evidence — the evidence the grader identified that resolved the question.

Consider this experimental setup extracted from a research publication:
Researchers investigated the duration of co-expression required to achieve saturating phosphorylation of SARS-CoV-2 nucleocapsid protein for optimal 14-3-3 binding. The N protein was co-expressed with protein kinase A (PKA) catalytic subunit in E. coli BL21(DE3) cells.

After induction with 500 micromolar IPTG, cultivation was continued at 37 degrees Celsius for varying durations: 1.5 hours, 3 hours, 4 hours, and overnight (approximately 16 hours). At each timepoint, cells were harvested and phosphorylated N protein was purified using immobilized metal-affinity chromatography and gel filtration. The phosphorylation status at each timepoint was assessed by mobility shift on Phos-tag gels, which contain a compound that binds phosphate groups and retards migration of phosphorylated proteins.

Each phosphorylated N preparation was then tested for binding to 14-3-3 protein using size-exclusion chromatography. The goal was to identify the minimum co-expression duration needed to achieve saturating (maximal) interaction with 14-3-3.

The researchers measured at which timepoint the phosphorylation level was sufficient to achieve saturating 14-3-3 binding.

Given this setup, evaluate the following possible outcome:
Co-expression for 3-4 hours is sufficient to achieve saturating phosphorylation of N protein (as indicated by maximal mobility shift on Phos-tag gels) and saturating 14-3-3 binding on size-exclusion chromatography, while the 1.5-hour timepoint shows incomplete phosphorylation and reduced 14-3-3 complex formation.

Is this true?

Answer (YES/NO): NO